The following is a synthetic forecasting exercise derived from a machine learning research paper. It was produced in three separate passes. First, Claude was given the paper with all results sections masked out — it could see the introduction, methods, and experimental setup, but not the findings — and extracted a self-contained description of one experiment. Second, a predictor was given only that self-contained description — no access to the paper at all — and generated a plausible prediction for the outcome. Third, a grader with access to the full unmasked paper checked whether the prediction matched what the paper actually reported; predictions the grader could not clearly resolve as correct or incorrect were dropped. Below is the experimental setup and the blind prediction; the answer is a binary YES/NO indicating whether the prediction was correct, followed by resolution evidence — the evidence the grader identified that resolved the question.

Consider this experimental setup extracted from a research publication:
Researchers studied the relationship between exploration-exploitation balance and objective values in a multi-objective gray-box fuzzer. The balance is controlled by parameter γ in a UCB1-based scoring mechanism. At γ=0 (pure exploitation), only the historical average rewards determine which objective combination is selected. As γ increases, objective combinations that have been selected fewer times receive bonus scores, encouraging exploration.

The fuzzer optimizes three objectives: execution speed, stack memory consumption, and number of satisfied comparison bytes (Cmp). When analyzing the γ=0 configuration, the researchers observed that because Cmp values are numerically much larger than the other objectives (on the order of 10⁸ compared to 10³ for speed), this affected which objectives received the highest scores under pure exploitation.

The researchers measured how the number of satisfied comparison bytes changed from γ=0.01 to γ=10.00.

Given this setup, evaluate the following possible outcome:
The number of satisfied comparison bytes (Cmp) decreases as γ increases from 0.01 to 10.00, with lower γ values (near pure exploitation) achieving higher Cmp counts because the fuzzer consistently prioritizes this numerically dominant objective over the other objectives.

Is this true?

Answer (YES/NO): YES